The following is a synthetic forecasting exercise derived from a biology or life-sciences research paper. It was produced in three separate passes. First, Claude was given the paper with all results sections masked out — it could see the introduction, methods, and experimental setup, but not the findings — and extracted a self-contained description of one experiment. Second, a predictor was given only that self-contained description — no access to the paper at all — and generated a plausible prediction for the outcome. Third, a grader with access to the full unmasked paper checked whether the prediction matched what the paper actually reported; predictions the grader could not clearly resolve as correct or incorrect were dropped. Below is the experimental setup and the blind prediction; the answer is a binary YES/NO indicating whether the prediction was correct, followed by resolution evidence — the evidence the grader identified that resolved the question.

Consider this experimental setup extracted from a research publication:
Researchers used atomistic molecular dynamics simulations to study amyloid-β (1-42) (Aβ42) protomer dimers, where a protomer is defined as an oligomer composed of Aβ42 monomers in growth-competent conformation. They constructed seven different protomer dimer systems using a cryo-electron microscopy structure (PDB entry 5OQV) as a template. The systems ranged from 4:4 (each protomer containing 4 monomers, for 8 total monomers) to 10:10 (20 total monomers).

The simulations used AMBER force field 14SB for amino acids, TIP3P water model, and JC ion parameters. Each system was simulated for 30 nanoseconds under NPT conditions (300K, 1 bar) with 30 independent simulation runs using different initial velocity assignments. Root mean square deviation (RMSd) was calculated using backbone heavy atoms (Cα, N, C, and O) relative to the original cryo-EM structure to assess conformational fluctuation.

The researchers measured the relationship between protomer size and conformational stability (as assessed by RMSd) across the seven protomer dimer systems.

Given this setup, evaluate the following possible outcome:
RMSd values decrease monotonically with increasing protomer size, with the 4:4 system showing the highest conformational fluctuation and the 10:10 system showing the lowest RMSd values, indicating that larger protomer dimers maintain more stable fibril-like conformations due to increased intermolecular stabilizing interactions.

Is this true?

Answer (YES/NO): YES